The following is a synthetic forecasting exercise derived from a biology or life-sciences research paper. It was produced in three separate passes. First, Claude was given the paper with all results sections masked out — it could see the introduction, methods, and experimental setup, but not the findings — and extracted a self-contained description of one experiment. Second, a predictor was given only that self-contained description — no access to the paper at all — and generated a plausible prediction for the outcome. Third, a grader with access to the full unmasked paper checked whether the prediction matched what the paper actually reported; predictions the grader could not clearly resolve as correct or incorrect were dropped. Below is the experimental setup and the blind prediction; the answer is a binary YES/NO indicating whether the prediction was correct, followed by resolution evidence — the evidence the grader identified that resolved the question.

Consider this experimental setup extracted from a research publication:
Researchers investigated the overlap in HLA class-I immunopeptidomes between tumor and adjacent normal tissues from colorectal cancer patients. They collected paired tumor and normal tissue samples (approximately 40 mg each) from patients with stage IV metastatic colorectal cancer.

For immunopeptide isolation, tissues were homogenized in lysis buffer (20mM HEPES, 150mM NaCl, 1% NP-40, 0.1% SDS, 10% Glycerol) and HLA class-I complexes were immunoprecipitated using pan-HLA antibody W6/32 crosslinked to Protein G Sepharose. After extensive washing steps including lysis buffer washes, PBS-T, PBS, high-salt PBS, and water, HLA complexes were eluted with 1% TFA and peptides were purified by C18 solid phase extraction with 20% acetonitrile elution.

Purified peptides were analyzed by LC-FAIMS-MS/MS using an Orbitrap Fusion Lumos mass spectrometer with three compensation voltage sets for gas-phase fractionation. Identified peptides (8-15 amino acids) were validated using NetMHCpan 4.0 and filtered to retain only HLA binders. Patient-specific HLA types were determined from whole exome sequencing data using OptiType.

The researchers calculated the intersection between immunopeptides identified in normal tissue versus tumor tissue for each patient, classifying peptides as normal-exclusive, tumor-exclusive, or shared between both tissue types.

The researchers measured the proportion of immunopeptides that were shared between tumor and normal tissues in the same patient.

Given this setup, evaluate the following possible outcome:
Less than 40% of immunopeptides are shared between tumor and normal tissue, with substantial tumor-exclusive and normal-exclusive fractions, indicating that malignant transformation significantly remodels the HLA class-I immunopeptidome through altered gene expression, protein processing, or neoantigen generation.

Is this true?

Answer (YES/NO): NO